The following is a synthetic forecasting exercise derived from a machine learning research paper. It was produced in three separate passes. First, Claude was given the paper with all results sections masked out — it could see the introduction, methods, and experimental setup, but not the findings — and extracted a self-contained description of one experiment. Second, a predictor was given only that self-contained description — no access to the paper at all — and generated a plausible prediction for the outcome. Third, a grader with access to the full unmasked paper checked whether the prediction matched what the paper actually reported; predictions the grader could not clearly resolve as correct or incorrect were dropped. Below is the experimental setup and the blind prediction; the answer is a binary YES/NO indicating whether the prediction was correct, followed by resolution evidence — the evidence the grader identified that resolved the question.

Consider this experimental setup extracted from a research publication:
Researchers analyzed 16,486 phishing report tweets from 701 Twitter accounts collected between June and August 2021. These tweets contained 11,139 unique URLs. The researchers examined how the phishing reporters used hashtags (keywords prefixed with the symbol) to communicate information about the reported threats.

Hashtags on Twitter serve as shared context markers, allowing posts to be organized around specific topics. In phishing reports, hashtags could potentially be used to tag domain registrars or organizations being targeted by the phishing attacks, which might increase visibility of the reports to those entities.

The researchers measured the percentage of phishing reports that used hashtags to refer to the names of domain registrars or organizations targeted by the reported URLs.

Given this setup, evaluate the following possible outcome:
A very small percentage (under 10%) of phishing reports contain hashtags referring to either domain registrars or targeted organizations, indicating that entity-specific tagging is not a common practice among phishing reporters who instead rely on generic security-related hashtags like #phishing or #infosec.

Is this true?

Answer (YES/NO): NO